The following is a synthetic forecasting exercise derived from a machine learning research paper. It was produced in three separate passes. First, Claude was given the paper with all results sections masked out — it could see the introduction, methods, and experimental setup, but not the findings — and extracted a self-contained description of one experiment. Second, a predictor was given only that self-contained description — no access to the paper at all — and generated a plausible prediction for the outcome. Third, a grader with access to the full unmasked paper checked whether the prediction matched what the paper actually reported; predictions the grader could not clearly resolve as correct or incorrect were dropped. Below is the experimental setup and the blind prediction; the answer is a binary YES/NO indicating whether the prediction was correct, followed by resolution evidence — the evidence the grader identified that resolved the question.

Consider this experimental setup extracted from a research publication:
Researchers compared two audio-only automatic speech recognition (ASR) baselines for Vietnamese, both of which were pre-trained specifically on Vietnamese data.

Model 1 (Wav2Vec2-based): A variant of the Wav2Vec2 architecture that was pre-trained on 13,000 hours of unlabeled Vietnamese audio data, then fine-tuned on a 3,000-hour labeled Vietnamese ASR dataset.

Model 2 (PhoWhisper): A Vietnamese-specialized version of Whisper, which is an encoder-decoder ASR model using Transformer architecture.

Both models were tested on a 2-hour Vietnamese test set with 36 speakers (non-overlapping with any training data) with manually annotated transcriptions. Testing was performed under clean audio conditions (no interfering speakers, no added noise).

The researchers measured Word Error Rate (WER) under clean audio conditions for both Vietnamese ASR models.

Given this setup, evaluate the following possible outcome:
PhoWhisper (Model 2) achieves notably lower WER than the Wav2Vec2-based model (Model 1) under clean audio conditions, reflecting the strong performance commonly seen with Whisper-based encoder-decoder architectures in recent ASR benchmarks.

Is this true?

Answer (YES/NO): NO